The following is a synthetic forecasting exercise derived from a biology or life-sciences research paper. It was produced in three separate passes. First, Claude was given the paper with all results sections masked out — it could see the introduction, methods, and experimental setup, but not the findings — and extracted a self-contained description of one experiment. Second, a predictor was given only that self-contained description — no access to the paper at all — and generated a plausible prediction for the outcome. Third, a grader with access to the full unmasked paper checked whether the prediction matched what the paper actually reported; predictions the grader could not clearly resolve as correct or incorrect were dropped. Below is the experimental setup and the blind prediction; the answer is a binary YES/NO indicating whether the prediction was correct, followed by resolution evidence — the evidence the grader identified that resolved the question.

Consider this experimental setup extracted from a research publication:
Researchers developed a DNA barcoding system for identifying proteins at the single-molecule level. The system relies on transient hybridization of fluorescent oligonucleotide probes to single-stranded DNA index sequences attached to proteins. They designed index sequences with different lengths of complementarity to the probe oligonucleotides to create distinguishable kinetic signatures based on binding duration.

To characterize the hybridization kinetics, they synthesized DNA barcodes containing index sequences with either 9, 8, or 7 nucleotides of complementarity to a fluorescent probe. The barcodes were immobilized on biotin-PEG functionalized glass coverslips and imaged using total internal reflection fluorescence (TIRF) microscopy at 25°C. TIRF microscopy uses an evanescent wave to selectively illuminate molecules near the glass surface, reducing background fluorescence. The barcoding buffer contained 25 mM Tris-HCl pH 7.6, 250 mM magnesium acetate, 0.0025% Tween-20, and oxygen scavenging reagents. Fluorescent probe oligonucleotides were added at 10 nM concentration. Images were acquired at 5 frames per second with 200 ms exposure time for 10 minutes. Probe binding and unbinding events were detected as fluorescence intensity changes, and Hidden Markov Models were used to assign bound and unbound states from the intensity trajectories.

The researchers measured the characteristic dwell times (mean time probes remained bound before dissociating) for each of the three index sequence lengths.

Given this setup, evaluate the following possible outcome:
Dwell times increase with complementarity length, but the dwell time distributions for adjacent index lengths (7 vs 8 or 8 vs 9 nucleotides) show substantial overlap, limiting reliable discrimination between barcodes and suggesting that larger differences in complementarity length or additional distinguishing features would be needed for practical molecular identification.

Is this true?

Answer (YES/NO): NO